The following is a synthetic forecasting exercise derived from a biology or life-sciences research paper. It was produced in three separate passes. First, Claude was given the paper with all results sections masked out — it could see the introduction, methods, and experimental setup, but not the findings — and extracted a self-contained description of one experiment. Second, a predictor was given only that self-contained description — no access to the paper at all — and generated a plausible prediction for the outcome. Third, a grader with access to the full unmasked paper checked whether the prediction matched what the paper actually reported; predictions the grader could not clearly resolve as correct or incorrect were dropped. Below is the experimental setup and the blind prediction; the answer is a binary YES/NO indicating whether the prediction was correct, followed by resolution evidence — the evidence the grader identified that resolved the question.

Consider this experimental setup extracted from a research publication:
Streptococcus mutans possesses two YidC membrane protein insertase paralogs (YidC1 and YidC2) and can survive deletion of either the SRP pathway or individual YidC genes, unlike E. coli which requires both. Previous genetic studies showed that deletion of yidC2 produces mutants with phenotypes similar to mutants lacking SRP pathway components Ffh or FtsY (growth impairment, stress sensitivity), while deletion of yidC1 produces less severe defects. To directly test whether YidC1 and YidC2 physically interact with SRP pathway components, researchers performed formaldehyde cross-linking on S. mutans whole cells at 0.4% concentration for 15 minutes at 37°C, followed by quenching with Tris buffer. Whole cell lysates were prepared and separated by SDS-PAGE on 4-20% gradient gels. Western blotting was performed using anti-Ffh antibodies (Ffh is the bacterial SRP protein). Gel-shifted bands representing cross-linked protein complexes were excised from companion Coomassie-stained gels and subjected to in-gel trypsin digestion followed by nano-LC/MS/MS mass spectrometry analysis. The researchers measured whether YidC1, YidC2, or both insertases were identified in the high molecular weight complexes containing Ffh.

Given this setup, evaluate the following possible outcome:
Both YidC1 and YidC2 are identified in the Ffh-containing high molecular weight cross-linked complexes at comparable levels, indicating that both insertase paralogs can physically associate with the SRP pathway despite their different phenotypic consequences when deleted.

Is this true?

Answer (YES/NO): NO